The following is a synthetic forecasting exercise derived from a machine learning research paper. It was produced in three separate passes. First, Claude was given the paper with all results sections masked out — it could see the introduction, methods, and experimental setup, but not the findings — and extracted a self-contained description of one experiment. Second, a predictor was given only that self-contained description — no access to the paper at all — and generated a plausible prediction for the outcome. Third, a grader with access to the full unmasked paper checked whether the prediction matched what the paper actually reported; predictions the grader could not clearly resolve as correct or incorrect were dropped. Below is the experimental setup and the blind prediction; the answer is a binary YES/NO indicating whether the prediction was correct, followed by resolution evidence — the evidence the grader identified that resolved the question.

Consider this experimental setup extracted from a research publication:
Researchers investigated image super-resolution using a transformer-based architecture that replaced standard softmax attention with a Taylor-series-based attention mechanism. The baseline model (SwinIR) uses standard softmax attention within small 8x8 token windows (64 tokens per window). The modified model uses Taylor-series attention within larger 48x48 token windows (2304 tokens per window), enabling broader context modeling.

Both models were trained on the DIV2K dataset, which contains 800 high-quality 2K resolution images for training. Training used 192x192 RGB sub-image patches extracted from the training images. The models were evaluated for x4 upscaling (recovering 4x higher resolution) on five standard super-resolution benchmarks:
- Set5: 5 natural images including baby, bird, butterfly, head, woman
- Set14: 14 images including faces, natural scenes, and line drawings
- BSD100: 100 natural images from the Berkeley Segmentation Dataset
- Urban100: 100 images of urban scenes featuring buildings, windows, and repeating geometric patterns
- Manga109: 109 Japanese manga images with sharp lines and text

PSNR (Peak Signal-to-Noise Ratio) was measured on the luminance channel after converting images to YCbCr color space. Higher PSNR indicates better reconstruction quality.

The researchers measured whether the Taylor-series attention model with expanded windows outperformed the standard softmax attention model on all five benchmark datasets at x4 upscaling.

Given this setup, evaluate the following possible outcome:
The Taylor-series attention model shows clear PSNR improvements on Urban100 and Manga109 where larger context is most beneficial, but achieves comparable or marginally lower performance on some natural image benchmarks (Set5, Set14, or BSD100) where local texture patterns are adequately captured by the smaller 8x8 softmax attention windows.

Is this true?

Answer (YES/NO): NO